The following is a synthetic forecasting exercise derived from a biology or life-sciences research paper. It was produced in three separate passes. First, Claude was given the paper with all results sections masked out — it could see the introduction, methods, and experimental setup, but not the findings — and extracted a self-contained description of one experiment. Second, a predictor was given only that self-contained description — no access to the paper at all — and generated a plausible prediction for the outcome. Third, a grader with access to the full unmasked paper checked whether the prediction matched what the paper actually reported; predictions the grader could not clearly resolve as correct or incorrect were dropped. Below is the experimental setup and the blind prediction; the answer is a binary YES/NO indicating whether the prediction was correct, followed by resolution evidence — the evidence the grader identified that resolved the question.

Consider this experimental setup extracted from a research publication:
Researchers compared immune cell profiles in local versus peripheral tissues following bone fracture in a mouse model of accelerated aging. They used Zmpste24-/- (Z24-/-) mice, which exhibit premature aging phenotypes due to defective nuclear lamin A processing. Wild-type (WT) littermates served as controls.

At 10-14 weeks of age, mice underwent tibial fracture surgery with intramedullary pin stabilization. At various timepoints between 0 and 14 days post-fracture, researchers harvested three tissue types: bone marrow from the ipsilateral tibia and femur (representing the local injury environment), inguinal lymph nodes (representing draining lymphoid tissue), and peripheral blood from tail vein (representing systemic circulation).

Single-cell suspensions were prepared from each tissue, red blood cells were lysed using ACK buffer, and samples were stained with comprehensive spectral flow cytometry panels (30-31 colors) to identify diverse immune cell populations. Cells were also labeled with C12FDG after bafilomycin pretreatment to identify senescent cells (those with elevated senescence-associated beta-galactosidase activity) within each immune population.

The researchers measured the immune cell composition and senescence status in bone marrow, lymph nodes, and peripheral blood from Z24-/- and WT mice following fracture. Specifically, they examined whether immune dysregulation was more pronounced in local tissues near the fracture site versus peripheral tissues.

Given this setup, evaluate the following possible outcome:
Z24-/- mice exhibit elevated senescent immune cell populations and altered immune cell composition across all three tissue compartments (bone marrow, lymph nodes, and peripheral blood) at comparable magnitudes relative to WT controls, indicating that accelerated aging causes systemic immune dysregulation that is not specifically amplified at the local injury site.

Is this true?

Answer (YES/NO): NO